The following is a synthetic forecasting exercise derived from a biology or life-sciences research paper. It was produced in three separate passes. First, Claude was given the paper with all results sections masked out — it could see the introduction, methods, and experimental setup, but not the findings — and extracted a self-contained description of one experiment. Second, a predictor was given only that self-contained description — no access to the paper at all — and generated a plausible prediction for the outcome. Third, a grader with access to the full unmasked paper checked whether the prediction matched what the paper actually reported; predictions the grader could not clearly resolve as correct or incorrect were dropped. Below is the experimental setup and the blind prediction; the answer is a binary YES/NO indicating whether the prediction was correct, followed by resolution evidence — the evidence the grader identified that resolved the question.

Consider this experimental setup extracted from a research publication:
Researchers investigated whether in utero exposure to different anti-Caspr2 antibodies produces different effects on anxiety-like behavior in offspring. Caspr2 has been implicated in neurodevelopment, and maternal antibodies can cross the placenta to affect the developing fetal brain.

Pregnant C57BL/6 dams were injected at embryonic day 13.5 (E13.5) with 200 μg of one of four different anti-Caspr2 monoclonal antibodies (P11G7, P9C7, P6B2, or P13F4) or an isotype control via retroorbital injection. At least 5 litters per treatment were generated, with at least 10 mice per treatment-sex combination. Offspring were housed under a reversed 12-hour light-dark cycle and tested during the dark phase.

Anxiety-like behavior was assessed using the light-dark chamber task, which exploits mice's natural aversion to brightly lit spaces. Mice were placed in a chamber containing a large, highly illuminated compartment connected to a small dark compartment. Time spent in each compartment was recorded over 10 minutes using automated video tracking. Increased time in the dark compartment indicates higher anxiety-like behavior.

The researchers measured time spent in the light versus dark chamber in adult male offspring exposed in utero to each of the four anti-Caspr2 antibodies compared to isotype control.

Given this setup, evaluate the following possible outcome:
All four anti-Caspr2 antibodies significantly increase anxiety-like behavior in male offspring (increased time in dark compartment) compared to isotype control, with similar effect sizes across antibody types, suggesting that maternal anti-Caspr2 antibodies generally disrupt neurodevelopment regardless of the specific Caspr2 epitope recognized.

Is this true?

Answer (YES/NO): NO